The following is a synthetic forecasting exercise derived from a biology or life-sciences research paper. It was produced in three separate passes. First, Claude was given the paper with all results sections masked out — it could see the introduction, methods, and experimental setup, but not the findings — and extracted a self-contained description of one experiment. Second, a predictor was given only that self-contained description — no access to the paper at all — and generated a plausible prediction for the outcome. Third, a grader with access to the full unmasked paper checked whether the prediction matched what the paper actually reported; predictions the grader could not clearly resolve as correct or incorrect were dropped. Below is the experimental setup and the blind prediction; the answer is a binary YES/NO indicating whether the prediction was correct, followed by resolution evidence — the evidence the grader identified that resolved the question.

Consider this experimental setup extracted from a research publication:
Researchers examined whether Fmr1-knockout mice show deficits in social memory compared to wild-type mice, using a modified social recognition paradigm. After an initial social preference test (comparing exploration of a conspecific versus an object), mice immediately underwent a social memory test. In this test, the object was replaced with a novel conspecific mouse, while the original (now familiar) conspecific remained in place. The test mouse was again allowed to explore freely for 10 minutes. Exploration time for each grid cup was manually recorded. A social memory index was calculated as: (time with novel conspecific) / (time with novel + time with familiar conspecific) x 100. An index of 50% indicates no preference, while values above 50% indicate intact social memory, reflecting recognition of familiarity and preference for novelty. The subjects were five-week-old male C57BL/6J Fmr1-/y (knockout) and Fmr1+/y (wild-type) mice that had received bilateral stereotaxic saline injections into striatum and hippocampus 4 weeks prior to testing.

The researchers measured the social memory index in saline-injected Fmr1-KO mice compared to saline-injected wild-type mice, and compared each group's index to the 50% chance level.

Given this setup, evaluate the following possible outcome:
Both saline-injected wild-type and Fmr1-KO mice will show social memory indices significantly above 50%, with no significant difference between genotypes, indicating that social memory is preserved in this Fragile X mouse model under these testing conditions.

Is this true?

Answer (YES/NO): NO